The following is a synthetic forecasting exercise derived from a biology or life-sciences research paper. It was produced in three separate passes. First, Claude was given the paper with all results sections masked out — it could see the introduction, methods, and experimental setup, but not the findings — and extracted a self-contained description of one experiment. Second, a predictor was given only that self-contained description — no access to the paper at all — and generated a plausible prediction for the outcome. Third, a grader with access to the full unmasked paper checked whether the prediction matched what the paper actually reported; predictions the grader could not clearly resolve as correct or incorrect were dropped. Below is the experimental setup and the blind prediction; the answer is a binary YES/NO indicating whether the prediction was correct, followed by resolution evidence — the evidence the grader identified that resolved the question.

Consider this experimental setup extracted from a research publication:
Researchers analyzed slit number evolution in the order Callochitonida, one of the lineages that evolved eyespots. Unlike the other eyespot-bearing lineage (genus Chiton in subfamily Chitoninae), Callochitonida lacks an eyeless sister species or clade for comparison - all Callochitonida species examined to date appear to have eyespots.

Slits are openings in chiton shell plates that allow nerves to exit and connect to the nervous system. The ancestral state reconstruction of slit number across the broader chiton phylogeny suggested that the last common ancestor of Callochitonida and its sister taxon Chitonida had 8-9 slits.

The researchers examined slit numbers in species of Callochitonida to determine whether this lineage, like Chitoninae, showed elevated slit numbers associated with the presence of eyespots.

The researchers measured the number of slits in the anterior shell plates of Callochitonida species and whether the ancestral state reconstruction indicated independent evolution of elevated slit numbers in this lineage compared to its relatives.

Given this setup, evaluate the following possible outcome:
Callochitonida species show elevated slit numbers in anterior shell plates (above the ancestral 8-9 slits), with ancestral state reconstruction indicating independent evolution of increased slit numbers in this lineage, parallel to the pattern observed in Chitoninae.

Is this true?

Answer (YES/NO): YES